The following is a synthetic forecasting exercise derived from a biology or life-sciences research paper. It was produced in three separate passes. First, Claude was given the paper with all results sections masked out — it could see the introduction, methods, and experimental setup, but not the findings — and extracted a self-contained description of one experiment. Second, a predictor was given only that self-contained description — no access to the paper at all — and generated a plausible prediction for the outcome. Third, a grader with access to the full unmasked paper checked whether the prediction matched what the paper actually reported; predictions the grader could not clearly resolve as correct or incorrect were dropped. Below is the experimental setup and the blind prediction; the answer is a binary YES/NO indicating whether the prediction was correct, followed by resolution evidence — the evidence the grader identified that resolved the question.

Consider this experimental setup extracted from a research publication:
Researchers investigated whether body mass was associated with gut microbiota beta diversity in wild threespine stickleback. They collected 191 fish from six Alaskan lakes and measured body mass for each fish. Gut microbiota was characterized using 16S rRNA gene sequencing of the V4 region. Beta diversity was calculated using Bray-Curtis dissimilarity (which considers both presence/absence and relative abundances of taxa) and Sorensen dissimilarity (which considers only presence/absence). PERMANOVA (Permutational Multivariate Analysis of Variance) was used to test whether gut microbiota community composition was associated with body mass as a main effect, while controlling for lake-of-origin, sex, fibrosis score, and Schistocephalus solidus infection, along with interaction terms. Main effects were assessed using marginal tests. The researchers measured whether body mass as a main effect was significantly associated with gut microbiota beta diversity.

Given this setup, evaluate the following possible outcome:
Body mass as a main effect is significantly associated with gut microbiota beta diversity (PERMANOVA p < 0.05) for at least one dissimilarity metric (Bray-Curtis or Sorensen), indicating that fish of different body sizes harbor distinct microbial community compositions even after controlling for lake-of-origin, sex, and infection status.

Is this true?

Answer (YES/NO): NO